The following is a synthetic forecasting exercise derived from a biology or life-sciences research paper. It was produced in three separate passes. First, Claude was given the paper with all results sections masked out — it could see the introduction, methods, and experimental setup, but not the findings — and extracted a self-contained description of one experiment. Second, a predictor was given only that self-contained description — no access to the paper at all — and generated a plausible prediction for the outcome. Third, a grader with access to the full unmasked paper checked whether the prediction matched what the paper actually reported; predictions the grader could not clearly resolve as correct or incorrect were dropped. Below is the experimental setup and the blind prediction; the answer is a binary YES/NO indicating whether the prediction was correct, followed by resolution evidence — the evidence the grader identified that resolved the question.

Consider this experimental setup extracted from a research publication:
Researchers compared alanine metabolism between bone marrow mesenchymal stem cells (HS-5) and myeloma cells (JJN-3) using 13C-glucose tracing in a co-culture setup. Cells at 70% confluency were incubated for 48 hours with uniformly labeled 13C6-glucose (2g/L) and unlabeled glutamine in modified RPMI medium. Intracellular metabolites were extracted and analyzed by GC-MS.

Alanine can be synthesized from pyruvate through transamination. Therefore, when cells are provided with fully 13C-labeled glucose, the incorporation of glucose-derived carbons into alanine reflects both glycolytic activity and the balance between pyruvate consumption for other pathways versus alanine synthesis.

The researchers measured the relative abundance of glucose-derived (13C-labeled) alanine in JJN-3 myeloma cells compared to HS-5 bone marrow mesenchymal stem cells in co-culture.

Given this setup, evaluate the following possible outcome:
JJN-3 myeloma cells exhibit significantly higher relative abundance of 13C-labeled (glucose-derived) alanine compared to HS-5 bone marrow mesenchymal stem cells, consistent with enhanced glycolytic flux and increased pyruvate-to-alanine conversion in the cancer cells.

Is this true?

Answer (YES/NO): YES